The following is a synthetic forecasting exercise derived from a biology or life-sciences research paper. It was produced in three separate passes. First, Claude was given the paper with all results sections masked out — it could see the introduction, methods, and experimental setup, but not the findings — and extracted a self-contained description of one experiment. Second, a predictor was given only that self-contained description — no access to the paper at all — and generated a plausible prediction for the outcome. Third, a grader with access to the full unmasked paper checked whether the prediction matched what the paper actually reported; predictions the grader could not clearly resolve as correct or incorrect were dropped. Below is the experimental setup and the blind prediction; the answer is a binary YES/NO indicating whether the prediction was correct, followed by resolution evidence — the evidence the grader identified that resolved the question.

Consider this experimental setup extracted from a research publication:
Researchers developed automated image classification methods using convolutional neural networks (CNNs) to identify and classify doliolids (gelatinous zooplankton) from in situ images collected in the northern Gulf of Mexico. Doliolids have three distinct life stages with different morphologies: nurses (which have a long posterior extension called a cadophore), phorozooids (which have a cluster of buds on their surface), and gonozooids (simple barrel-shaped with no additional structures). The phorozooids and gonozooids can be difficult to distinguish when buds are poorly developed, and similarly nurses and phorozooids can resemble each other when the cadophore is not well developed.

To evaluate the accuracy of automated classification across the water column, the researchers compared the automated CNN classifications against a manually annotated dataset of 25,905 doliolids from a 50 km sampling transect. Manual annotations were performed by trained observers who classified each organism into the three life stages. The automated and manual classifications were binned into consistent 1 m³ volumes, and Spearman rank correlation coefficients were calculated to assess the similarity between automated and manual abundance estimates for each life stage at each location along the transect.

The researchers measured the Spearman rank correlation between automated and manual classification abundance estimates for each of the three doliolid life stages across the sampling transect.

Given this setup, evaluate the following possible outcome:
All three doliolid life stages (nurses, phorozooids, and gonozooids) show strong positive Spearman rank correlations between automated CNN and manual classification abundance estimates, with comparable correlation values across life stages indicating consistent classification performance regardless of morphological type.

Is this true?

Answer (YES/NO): NO